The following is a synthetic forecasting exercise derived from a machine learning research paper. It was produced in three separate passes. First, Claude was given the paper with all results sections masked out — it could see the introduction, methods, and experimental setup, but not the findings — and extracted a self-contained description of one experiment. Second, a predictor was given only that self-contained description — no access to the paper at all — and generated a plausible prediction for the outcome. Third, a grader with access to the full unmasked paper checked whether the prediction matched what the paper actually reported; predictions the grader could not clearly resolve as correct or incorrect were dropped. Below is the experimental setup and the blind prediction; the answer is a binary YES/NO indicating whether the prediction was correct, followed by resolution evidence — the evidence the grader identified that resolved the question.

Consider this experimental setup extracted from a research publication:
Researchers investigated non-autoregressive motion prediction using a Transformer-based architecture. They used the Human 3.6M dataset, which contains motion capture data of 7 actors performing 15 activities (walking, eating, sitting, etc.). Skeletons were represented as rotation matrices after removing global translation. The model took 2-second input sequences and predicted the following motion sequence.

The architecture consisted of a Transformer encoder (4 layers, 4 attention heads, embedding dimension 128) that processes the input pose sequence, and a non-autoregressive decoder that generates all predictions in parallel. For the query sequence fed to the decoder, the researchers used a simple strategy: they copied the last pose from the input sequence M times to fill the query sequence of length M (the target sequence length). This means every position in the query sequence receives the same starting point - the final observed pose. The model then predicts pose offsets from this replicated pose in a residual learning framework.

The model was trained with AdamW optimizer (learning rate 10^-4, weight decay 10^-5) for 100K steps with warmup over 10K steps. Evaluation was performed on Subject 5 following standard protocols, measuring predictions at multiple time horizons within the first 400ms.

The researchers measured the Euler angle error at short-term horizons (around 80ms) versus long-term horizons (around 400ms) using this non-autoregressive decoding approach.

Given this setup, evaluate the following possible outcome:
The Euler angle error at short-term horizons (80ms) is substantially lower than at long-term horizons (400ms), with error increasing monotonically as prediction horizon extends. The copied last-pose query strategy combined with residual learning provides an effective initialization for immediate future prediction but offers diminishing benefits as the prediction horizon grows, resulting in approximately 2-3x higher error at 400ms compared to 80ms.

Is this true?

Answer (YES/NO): NO